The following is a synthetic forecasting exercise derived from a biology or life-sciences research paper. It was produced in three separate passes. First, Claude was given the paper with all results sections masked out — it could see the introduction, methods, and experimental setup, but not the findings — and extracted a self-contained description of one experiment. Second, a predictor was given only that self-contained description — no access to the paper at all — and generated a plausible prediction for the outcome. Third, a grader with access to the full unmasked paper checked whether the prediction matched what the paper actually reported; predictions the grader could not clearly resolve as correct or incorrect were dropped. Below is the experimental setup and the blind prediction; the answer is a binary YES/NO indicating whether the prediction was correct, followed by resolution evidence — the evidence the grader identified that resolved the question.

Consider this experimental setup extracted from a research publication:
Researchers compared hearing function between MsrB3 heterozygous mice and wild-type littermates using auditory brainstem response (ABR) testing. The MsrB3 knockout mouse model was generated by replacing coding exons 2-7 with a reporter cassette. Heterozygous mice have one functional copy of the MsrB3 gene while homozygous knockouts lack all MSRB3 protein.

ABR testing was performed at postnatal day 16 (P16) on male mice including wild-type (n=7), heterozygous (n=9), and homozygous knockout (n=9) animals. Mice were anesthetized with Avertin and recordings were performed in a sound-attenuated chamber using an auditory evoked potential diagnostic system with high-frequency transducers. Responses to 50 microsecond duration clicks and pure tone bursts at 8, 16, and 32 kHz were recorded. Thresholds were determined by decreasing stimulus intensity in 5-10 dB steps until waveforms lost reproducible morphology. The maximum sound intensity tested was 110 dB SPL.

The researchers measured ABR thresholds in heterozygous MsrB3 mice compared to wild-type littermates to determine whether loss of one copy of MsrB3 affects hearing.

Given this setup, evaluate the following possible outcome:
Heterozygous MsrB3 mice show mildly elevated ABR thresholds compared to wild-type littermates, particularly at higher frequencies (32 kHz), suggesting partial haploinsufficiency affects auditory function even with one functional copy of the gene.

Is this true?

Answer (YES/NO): NO